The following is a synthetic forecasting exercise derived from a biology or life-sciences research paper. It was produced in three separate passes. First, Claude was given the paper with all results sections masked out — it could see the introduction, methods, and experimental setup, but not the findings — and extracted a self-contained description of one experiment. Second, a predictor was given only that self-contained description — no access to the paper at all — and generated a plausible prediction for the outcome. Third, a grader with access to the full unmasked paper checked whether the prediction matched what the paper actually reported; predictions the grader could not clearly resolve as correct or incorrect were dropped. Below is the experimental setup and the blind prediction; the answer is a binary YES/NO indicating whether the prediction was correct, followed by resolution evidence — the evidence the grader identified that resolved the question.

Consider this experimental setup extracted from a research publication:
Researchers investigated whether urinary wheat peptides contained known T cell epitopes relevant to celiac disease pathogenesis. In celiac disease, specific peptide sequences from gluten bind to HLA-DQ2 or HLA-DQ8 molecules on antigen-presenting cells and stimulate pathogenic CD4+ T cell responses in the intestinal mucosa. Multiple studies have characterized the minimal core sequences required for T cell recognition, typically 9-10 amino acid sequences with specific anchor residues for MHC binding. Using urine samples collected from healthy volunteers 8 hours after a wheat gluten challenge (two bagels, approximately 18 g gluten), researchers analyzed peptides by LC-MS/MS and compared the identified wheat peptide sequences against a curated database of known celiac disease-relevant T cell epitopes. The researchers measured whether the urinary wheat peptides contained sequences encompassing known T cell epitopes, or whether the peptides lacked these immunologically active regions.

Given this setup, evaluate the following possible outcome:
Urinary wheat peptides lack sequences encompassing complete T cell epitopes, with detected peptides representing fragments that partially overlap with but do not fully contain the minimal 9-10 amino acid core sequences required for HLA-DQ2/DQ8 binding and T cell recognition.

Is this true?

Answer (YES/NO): NO